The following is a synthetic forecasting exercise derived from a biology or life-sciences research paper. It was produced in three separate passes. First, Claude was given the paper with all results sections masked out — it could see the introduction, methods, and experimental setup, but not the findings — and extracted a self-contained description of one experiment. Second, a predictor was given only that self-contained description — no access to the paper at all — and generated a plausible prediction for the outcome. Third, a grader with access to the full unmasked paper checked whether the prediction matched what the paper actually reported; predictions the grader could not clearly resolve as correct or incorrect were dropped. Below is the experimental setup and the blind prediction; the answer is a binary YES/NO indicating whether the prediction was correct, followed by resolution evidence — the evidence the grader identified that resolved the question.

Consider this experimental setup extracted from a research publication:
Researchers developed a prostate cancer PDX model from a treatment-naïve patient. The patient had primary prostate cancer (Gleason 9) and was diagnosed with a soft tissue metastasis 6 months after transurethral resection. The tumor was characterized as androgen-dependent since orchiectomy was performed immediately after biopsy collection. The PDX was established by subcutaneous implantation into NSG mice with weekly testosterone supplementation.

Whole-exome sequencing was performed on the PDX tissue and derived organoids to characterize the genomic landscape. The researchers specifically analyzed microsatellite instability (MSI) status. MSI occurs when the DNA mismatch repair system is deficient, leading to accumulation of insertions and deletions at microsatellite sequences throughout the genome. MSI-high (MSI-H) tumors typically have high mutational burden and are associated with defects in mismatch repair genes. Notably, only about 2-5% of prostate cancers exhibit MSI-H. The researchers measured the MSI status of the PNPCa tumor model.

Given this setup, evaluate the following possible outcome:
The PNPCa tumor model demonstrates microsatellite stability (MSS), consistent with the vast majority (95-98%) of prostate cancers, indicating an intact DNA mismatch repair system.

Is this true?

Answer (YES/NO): NO